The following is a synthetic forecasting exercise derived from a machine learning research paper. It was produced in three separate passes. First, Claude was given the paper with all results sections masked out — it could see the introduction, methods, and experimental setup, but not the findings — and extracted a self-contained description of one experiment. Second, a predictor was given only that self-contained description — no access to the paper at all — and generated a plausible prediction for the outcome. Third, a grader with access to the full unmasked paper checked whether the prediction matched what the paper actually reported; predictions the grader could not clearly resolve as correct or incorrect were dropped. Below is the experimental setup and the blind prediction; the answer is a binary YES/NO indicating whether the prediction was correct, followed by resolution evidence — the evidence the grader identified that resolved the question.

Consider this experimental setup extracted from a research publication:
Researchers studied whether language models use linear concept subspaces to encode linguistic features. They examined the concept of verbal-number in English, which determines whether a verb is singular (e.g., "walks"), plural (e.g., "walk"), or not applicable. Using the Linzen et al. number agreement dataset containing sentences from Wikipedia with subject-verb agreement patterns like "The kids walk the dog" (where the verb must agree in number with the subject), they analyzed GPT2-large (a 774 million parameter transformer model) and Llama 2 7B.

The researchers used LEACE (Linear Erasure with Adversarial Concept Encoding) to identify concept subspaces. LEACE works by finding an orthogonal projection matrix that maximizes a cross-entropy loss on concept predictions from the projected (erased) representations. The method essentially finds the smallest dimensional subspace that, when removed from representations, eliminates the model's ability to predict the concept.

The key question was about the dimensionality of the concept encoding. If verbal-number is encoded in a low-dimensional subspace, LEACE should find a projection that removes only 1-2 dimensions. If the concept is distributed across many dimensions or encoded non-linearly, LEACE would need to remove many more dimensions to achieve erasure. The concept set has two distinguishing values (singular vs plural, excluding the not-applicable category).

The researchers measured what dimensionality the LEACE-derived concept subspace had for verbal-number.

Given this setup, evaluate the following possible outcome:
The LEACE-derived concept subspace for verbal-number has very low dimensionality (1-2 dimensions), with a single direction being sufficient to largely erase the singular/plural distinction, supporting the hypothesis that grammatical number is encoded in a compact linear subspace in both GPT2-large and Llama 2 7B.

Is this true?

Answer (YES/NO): YES